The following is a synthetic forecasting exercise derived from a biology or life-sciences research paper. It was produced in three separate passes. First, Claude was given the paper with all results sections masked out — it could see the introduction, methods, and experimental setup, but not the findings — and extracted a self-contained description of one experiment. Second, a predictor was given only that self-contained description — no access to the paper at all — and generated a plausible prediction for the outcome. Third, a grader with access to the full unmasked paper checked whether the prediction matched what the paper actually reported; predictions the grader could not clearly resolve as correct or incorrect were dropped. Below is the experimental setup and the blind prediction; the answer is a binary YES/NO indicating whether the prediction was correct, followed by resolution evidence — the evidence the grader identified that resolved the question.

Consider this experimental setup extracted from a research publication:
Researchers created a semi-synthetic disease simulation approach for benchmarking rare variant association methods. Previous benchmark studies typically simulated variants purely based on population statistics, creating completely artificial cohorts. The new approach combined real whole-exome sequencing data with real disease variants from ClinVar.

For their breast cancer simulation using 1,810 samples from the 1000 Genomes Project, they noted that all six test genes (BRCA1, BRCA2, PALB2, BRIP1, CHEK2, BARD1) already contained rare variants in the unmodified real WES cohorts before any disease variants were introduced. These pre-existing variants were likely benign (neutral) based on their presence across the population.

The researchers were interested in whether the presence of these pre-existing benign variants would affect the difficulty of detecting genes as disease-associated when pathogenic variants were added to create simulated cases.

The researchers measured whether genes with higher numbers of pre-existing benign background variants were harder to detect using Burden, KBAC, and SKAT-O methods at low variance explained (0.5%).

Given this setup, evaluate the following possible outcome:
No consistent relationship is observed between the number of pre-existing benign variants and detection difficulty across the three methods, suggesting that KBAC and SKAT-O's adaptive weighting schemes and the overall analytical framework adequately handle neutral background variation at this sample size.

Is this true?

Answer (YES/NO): NO